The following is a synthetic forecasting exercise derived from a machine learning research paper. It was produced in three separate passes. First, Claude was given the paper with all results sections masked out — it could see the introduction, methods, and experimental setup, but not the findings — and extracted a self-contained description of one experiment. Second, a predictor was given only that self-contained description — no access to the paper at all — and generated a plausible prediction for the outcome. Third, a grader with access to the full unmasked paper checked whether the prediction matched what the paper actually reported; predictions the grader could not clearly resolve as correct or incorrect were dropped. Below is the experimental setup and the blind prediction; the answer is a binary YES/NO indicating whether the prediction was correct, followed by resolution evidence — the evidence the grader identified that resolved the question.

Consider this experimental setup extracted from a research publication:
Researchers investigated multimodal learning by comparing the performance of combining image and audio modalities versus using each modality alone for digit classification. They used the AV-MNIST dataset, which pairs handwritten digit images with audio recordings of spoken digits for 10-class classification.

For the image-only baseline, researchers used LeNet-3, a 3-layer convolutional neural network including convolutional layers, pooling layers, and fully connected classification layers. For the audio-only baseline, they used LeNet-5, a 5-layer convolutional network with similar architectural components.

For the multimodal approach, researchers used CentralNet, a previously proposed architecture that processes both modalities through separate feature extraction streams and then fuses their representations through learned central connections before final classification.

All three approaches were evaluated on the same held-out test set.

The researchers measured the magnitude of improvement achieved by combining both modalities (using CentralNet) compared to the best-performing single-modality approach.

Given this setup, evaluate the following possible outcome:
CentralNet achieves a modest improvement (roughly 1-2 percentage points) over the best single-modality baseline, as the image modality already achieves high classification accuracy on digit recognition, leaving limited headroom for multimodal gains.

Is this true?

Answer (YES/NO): NO